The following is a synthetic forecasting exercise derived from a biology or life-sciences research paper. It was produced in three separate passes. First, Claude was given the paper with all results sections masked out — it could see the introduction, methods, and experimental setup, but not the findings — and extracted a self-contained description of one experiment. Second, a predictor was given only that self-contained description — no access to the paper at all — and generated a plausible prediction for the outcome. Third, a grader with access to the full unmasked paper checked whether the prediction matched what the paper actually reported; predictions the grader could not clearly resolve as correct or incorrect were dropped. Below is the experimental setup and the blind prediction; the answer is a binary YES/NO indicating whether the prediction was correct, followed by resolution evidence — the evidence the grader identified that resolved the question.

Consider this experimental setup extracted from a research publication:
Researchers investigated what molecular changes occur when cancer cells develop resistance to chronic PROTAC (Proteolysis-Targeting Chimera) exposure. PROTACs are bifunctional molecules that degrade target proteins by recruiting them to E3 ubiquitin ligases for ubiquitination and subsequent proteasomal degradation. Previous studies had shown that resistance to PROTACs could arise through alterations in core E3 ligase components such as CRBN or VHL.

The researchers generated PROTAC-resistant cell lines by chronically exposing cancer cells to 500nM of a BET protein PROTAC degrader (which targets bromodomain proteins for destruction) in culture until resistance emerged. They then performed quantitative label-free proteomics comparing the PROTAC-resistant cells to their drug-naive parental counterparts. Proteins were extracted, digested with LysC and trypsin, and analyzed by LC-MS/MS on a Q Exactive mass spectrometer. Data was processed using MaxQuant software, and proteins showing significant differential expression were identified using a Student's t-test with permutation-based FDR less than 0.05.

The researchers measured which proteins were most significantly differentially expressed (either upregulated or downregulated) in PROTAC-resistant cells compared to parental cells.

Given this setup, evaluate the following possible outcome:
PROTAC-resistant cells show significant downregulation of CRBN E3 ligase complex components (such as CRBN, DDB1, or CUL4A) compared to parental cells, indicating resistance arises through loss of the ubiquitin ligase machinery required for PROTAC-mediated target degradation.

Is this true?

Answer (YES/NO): NO